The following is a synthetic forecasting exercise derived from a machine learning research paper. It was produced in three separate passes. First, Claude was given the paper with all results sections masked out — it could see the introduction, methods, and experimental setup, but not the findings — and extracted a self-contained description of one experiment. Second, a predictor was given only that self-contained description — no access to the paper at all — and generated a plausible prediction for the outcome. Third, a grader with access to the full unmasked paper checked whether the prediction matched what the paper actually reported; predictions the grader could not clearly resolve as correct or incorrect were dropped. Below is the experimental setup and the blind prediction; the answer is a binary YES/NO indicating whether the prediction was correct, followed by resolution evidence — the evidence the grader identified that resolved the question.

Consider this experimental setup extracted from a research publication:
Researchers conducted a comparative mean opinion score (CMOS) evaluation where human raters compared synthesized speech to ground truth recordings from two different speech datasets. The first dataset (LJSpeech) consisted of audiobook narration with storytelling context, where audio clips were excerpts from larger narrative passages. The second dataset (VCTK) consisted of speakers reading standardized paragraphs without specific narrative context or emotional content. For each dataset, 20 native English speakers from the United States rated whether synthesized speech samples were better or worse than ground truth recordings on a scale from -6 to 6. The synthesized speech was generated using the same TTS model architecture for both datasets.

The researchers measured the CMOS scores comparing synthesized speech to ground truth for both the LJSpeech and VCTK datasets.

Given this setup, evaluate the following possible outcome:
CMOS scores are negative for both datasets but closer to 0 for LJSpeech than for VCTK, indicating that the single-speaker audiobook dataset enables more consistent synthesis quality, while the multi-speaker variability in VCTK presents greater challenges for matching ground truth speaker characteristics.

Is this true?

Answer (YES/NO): NO